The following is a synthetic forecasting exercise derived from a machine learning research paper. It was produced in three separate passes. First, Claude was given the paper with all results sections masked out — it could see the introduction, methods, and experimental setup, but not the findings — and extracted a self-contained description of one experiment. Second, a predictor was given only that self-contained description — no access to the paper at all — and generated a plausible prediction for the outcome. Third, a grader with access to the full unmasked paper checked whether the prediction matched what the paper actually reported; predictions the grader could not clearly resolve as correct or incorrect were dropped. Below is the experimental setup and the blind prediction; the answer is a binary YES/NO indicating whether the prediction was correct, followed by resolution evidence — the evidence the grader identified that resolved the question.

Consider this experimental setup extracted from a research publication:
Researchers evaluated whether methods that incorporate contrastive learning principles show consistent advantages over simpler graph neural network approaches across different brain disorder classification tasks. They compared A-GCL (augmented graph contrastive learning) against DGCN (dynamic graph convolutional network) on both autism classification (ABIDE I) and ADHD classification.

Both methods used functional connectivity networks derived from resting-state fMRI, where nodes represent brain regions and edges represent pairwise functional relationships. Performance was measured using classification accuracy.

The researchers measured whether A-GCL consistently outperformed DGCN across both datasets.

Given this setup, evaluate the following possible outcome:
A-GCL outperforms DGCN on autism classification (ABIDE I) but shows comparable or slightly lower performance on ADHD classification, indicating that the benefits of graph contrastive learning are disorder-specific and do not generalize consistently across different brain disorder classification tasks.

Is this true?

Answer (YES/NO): NO